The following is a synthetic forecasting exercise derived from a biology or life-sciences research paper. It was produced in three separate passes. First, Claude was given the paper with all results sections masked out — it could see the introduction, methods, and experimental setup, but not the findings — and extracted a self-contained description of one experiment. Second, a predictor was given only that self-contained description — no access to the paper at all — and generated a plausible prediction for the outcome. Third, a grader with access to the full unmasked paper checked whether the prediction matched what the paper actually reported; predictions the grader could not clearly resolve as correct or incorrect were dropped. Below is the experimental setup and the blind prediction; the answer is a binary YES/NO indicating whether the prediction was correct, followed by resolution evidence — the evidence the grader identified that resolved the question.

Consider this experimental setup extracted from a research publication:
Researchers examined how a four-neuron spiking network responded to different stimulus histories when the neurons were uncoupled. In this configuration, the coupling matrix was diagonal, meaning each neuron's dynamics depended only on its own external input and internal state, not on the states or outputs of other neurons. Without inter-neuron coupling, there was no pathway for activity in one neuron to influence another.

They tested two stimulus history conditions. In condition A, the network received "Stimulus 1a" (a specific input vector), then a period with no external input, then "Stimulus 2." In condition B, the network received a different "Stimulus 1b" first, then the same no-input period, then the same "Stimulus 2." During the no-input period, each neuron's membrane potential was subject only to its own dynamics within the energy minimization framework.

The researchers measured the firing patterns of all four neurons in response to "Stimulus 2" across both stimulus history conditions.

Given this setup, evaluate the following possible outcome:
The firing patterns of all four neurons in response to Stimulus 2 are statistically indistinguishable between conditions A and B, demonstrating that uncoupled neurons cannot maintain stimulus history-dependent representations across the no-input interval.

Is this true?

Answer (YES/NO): YES